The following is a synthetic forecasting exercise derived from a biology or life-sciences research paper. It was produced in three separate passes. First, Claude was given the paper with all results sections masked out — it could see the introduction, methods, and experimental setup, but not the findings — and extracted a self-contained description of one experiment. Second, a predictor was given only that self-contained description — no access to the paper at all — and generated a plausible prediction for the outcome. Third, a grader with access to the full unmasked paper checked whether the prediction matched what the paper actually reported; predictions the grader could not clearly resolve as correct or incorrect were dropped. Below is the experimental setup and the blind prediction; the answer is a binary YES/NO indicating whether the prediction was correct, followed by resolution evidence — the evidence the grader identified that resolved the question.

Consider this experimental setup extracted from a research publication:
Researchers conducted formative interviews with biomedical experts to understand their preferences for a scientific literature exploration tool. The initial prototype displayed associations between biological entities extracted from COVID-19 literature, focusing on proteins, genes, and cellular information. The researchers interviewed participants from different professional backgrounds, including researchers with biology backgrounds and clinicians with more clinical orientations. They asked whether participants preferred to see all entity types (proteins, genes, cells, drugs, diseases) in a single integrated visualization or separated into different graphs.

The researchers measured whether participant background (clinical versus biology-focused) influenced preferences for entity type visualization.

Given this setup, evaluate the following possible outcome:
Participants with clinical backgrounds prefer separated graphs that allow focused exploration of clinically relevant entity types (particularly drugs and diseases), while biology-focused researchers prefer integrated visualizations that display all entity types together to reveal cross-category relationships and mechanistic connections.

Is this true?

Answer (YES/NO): NO